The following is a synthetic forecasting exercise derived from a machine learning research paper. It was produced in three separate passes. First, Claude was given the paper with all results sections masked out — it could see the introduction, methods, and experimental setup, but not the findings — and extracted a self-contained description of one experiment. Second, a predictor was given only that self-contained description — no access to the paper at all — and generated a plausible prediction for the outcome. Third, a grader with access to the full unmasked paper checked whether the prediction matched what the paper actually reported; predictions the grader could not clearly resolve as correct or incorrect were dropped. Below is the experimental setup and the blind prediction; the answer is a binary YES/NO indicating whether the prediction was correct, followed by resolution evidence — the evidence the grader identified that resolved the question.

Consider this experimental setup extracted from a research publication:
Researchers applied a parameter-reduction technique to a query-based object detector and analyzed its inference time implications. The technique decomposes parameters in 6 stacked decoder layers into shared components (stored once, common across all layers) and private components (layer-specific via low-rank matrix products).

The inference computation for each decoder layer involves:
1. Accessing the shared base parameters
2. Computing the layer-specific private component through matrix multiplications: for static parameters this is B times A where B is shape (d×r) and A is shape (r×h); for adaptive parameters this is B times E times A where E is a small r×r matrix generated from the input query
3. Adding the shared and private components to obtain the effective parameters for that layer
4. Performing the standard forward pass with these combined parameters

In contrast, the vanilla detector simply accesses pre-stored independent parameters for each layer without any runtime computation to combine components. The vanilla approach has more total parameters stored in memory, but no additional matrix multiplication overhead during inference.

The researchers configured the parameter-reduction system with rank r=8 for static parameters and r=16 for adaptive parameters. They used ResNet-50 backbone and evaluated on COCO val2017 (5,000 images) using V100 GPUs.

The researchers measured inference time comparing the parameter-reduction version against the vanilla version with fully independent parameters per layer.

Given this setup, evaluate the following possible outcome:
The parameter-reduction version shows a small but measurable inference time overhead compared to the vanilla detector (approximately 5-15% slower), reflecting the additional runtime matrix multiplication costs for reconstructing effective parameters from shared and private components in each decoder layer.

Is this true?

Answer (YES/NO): YES